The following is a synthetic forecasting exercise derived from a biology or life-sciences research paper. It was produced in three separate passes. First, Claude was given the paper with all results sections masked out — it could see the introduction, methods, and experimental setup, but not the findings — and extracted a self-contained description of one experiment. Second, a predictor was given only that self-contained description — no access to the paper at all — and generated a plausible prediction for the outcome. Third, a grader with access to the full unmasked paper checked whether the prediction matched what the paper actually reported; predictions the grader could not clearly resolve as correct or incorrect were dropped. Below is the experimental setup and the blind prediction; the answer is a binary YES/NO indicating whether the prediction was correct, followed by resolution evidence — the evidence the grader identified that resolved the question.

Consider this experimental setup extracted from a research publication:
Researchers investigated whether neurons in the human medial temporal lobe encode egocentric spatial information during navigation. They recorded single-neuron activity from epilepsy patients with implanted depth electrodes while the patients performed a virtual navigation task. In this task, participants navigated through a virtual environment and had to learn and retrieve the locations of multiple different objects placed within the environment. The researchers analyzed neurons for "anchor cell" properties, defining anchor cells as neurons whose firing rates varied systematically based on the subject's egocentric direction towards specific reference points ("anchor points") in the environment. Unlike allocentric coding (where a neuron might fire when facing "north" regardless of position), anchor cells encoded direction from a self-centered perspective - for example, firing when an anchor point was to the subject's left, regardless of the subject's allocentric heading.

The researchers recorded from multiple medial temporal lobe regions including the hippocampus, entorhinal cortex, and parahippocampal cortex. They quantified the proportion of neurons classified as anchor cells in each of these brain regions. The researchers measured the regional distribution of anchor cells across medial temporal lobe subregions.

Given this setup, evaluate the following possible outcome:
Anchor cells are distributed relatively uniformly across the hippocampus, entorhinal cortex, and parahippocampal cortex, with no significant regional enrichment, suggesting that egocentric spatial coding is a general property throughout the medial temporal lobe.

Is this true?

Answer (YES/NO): NO